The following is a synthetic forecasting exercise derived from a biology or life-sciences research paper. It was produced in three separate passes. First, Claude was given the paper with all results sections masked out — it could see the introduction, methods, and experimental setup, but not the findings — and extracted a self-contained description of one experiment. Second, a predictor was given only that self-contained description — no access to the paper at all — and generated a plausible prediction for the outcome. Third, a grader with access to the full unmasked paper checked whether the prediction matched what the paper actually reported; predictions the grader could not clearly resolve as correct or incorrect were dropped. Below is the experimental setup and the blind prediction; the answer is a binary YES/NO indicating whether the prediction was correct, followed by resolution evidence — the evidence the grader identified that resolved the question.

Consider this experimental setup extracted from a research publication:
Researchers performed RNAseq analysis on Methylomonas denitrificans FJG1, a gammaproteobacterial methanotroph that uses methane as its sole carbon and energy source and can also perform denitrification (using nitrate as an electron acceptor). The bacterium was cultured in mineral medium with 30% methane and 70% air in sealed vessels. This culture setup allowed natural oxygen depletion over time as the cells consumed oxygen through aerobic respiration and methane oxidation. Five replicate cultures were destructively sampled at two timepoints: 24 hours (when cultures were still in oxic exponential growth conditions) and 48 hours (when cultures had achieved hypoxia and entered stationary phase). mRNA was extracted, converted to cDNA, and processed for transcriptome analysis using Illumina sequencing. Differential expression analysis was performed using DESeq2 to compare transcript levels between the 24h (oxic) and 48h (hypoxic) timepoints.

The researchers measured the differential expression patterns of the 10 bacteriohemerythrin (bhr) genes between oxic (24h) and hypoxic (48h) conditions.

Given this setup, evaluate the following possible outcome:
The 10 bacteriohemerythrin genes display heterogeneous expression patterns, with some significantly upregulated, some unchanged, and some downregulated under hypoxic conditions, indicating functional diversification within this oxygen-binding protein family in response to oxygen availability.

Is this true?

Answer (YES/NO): NO